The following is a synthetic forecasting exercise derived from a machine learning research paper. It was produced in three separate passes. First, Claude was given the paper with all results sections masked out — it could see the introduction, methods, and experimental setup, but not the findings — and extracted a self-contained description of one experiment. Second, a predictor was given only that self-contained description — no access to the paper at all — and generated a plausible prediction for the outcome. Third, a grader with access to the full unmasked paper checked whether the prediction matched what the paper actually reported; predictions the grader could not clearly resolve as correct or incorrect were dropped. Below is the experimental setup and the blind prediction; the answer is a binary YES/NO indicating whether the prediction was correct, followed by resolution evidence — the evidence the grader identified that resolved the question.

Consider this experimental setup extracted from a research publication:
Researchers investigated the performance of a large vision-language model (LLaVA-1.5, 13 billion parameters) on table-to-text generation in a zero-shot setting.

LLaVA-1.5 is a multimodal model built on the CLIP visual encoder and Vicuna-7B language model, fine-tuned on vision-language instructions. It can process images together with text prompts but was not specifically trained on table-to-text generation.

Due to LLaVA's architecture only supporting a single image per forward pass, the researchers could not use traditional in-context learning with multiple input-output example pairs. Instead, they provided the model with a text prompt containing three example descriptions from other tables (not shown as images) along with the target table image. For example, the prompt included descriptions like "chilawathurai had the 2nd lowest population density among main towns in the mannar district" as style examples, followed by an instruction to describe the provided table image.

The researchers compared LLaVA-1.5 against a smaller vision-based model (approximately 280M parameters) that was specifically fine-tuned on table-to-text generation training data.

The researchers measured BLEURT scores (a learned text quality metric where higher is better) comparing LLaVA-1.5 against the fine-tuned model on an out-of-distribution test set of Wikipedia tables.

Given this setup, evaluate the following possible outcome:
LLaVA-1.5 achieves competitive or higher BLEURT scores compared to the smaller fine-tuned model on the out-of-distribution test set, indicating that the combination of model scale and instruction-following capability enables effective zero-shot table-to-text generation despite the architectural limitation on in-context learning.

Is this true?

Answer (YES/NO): NO